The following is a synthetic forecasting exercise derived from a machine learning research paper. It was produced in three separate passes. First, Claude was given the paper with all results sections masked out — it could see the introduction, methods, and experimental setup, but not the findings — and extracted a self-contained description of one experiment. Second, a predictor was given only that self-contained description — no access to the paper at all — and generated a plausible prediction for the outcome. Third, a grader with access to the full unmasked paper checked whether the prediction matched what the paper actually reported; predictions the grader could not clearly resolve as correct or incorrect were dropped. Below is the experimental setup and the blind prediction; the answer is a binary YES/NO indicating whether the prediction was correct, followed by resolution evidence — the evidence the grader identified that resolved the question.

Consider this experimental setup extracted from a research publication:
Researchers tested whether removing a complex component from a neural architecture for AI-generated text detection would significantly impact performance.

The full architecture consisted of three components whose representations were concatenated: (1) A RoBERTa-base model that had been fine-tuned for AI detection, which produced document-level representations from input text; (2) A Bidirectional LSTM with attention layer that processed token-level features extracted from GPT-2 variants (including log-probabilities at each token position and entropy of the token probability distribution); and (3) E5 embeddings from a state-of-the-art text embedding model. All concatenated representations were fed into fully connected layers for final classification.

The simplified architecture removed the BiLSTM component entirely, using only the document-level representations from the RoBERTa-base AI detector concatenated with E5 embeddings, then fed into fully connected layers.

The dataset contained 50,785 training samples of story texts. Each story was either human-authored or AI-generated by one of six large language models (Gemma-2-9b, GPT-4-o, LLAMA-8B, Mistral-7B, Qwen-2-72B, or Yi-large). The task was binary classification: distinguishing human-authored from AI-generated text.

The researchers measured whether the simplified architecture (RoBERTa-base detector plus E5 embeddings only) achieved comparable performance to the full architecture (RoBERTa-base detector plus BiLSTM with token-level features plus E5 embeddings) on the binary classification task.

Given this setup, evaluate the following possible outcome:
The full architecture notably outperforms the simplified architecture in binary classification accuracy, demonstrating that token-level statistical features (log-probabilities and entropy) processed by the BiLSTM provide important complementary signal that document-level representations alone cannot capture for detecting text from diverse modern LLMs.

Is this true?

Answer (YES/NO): NO